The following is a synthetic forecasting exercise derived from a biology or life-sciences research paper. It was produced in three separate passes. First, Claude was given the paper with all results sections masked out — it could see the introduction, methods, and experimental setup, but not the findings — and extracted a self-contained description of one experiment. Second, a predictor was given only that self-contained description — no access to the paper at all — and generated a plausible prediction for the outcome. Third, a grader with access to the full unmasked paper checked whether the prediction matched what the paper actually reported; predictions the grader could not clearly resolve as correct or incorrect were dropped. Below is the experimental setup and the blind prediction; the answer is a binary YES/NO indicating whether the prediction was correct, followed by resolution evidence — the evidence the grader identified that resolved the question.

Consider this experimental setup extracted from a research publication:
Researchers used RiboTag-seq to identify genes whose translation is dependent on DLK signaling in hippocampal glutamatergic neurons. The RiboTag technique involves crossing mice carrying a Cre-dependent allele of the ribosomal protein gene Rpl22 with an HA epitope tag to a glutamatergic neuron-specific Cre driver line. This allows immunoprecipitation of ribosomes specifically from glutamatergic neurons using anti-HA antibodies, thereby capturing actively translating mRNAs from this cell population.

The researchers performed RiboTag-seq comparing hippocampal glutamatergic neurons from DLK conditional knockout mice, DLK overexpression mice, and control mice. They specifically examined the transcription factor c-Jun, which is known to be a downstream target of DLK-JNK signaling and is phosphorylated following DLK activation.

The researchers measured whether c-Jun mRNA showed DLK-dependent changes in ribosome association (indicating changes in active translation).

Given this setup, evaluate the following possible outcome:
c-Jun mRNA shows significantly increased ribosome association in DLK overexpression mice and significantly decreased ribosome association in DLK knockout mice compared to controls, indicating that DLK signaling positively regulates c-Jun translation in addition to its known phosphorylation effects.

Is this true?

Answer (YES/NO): YES